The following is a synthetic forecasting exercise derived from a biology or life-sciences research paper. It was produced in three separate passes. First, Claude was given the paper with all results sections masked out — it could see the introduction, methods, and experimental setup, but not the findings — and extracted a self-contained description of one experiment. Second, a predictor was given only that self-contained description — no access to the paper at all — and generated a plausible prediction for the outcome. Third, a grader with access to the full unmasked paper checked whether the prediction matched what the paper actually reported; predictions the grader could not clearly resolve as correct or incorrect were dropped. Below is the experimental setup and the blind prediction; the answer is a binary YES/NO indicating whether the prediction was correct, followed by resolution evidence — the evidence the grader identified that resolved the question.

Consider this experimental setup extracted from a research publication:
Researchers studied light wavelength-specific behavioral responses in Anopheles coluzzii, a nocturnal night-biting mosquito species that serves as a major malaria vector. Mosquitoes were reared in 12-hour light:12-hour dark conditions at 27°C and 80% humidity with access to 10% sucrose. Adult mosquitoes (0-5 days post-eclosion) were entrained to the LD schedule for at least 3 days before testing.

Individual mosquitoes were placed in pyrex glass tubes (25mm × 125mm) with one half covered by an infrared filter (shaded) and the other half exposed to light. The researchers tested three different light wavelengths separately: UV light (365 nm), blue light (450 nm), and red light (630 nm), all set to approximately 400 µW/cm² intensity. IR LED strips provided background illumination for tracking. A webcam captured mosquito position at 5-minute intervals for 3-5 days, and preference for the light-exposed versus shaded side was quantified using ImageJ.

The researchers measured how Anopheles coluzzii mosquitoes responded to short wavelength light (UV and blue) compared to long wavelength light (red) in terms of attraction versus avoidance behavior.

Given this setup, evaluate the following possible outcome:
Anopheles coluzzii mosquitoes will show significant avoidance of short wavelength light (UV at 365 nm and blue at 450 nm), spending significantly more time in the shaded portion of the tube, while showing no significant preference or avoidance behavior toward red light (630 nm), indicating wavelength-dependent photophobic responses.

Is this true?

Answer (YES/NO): NO